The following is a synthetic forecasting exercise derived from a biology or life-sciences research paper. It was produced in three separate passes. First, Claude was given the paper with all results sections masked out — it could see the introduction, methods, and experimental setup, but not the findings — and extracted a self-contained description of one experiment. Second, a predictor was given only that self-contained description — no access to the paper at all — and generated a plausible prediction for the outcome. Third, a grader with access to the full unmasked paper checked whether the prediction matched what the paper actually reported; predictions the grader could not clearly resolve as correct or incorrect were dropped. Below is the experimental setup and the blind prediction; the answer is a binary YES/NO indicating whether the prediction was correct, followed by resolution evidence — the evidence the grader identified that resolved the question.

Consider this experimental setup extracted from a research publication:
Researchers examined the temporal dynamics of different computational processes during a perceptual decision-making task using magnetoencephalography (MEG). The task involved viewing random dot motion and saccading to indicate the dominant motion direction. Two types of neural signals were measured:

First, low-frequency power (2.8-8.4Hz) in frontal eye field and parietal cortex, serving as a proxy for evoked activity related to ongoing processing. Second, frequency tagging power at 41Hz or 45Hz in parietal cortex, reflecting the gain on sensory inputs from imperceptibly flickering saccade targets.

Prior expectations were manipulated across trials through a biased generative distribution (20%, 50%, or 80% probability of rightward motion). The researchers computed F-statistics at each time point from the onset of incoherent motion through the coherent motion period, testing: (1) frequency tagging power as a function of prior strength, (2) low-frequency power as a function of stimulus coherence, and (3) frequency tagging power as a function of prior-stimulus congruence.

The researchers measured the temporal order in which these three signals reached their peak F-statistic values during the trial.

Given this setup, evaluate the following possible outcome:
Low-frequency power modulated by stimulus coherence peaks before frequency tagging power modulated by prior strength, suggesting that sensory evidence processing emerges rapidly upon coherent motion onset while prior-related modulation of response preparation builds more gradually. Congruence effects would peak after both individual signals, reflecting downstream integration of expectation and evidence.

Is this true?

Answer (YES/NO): NO